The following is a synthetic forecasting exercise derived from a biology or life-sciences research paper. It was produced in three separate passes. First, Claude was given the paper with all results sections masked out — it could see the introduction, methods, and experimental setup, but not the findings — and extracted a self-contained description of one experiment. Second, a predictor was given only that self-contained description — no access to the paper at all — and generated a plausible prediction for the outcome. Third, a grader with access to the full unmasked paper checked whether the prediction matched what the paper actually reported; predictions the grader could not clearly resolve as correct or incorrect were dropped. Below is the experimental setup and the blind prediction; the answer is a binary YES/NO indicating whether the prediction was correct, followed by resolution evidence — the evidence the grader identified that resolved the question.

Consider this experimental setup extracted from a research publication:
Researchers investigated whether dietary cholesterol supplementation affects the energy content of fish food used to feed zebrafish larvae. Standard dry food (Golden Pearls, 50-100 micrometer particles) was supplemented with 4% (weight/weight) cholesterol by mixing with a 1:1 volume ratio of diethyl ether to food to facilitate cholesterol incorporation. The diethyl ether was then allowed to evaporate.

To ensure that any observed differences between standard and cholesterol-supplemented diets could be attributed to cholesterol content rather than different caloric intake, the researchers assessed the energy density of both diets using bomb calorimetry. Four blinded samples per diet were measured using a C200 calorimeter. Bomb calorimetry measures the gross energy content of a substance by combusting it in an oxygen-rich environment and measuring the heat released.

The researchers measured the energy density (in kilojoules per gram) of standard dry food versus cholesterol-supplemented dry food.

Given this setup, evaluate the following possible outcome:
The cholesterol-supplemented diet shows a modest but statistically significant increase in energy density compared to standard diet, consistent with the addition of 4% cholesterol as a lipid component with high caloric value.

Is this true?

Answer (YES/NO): NO